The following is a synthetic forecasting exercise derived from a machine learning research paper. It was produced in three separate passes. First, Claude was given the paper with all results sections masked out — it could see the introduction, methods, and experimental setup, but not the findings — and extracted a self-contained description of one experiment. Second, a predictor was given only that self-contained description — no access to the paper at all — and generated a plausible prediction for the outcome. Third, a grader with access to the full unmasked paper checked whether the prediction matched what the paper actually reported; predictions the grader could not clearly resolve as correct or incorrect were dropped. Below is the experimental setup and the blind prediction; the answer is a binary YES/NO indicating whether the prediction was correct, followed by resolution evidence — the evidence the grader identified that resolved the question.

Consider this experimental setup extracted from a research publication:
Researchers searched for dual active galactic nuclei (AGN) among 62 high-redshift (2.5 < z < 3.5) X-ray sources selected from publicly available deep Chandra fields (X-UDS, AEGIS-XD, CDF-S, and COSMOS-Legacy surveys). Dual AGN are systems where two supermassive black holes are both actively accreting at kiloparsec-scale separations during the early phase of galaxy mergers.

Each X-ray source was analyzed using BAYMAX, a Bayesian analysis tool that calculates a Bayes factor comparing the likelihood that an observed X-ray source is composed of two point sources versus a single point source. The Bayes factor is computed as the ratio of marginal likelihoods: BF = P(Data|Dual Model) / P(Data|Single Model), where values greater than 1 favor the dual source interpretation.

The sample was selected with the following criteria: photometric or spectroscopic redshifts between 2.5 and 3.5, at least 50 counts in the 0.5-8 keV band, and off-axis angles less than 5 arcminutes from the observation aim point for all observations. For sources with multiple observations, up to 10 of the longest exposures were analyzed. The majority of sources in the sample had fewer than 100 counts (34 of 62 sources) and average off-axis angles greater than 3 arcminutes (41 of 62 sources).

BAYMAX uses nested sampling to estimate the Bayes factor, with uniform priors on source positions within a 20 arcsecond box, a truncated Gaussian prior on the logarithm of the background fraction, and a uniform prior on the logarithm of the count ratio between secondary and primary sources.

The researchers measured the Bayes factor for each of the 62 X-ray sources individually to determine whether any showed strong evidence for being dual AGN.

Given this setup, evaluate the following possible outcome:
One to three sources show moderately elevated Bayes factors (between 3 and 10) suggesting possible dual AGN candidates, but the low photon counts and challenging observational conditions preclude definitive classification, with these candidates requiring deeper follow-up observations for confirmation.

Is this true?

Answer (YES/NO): NO